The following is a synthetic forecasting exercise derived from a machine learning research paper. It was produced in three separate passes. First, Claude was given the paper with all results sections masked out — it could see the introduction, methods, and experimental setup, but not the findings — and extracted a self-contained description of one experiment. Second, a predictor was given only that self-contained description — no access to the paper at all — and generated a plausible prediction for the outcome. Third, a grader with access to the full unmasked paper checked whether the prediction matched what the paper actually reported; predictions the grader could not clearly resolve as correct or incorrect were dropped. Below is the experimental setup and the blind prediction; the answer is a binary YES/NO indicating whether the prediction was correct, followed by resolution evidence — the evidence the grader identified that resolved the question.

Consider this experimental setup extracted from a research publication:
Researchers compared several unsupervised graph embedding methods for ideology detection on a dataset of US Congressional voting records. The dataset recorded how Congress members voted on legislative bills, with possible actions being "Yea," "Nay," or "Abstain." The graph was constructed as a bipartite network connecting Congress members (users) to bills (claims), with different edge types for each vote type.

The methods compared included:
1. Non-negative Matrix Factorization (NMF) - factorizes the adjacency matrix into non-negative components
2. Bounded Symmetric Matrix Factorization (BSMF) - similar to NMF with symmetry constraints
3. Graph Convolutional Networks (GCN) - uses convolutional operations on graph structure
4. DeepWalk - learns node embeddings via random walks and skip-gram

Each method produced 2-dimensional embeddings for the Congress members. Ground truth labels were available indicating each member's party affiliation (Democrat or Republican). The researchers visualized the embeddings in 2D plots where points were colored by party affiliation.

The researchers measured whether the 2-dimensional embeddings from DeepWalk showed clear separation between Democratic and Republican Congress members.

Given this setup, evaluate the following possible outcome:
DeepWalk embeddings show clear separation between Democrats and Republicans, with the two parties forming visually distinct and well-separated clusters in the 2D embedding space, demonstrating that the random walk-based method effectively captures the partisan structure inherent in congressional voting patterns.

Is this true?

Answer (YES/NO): NO